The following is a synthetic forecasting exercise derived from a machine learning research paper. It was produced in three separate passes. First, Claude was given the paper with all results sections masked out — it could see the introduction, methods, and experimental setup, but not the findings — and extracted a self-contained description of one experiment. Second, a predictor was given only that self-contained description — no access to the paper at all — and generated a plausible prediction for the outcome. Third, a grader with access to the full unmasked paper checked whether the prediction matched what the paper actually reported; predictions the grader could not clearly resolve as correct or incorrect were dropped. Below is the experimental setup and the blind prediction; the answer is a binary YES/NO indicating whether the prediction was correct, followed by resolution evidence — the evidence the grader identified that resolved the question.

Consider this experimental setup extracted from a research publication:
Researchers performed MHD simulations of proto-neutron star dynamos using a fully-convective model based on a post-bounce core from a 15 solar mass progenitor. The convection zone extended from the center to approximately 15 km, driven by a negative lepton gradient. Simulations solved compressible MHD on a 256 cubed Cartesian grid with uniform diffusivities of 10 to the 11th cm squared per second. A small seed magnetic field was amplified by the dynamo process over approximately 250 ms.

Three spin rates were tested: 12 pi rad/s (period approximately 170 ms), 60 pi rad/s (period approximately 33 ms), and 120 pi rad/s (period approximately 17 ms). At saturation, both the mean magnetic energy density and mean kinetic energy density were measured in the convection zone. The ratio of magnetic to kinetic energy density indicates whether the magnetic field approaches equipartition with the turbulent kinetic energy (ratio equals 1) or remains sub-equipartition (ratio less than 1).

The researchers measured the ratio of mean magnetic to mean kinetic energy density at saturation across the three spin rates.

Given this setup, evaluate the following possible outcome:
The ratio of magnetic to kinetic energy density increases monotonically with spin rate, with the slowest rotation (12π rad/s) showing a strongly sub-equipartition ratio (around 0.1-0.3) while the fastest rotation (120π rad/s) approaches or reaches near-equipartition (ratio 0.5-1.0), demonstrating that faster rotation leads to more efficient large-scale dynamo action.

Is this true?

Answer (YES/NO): NO